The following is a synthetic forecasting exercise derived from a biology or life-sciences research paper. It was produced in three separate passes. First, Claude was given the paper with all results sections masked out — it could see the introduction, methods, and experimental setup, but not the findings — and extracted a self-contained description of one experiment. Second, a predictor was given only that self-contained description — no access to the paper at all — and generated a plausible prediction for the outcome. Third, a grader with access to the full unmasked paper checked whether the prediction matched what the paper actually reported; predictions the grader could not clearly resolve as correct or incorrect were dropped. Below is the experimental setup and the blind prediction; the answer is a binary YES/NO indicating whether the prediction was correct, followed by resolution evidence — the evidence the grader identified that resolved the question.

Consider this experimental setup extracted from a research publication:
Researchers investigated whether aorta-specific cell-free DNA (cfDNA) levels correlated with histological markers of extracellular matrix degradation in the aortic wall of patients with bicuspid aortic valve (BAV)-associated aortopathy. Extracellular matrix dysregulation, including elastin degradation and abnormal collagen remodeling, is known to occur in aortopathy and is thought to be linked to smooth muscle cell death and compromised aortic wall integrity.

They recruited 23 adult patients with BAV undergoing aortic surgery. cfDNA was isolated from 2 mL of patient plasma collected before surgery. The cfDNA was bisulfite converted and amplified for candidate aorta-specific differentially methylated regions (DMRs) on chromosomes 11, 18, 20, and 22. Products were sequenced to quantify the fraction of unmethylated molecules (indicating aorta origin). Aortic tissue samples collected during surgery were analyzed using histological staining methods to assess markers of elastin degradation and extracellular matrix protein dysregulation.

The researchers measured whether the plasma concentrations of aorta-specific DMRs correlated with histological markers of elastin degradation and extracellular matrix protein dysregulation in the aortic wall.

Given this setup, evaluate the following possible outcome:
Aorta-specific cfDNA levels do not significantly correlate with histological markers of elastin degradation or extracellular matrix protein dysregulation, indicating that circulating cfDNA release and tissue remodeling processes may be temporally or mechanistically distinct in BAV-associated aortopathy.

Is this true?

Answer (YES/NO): YES